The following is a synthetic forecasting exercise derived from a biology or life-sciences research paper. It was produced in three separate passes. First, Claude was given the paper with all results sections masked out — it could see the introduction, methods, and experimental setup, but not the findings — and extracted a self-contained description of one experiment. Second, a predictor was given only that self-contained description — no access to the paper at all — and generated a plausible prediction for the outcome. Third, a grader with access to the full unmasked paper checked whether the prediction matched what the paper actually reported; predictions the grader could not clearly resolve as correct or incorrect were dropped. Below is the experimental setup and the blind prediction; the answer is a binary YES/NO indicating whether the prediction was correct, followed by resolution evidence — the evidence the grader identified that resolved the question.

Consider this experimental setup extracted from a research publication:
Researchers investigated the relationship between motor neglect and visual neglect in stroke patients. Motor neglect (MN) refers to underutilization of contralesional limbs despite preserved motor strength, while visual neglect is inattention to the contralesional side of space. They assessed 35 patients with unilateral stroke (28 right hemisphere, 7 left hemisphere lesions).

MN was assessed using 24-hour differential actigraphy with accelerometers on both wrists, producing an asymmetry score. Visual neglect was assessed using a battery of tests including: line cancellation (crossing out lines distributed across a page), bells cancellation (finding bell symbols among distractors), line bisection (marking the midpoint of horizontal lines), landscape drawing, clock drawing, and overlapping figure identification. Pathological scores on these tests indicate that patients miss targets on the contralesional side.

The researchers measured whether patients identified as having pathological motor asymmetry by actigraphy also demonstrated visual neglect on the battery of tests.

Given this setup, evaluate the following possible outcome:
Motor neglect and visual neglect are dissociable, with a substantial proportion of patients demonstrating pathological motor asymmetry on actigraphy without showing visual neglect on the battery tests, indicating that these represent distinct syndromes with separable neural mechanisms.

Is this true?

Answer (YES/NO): YES